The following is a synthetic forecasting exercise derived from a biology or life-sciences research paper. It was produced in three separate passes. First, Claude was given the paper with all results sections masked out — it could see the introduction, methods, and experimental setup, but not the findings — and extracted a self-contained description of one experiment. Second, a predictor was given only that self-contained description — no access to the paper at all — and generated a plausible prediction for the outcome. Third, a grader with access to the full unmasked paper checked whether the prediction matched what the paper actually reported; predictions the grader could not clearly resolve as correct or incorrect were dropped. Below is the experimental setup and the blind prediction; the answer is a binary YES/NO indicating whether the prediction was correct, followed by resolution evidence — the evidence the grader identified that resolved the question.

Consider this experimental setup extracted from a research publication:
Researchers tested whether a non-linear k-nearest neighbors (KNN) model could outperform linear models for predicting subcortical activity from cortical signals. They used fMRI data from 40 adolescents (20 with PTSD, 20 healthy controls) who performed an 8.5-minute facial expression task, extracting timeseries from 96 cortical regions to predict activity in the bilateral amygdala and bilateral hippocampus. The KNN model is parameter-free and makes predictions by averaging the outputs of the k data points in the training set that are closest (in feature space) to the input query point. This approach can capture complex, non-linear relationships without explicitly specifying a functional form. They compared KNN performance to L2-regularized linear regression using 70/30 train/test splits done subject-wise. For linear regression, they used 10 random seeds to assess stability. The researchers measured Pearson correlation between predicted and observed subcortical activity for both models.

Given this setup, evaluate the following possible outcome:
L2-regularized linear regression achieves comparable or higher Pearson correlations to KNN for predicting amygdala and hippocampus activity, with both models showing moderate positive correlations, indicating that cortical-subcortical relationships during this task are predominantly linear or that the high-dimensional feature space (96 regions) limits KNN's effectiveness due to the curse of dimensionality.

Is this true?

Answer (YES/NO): NO